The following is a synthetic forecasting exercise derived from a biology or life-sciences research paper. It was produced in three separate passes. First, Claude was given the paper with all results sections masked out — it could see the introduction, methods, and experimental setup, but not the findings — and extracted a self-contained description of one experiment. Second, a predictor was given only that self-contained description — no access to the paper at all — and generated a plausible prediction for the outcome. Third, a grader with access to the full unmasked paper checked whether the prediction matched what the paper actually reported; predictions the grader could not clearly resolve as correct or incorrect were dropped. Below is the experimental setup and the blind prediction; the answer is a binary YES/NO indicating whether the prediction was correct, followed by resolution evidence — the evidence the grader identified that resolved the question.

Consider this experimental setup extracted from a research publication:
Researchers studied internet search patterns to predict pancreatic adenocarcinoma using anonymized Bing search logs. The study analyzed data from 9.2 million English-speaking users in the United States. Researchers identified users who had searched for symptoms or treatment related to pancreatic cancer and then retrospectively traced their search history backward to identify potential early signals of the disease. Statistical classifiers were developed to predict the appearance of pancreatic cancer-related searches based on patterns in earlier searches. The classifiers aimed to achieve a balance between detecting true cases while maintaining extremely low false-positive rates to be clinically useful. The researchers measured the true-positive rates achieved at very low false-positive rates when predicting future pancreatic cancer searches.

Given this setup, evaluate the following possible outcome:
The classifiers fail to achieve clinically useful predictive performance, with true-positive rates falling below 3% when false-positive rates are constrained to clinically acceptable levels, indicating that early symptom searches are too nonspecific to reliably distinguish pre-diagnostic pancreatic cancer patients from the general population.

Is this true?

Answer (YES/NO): NO